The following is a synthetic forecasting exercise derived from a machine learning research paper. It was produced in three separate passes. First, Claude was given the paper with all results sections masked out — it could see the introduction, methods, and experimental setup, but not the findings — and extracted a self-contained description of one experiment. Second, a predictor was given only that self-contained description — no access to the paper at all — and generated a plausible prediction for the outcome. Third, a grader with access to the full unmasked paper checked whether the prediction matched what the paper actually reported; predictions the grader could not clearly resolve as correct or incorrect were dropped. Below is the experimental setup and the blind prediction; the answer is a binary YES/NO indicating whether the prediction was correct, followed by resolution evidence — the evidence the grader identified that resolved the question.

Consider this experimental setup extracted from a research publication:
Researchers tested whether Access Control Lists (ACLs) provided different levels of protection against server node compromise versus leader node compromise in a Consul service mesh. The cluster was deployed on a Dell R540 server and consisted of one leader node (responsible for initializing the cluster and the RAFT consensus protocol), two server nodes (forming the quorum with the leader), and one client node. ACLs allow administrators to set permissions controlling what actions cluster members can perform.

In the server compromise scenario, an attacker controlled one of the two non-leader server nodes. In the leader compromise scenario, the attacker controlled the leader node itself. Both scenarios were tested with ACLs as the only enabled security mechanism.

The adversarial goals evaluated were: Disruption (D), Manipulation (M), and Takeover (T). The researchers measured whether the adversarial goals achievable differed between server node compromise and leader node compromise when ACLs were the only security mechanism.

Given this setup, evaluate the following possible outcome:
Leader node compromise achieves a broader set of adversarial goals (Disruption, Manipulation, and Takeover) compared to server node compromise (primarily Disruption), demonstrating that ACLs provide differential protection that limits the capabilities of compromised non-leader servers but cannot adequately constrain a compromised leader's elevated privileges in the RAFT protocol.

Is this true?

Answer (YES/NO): YES